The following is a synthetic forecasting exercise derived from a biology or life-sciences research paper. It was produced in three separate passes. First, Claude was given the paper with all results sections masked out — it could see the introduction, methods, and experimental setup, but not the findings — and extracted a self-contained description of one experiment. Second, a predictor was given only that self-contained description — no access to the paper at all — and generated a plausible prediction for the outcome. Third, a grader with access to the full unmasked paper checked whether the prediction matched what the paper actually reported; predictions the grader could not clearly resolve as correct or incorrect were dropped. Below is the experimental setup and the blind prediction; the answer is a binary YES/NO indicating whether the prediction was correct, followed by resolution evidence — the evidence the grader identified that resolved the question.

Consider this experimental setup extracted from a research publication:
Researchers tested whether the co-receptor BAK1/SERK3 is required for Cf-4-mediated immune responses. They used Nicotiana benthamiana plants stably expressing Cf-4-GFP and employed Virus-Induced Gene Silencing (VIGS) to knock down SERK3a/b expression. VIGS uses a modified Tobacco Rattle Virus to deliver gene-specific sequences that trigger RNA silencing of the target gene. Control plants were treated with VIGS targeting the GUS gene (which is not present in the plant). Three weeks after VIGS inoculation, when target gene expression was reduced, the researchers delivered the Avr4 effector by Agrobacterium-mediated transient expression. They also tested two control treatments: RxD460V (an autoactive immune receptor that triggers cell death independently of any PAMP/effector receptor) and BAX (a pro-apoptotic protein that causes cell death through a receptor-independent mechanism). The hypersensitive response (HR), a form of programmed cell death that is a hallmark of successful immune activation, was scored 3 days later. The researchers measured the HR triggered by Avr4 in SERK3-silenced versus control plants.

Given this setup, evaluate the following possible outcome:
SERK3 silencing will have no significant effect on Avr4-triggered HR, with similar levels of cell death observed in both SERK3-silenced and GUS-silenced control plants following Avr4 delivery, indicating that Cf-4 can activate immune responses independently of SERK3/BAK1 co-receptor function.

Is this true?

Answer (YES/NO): NO